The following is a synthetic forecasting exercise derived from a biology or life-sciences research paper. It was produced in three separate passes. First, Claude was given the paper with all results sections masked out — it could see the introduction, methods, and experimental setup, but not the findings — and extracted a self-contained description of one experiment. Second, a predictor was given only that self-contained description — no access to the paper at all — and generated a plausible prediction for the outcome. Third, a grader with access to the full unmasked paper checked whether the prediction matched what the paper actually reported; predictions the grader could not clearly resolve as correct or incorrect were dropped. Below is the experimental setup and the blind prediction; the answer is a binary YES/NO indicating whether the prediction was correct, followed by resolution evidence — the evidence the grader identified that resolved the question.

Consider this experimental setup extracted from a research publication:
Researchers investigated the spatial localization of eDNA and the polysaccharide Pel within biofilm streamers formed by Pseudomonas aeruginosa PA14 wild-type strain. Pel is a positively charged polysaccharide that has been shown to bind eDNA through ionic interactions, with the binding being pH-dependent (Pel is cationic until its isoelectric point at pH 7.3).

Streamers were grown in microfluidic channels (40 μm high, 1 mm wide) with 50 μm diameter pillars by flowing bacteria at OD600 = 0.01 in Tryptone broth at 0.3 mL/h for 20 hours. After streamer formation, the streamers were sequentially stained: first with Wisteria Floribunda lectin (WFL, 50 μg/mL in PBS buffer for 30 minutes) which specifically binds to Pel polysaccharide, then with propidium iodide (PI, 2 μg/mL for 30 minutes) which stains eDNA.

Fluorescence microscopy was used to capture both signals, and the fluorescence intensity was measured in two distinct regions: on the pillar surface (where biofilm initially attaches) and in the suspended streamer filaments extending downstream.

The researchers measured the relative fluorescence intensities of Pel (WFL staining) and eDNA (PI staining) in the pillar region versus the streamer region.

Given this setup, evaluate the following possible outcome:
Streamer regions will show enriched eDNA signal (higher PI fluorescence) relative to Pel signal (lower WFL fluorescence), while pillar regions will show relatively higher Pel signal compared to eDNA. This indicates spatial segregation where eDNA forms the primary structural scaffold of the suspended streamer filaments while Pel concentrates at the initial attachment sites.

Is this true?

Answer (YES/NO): YES